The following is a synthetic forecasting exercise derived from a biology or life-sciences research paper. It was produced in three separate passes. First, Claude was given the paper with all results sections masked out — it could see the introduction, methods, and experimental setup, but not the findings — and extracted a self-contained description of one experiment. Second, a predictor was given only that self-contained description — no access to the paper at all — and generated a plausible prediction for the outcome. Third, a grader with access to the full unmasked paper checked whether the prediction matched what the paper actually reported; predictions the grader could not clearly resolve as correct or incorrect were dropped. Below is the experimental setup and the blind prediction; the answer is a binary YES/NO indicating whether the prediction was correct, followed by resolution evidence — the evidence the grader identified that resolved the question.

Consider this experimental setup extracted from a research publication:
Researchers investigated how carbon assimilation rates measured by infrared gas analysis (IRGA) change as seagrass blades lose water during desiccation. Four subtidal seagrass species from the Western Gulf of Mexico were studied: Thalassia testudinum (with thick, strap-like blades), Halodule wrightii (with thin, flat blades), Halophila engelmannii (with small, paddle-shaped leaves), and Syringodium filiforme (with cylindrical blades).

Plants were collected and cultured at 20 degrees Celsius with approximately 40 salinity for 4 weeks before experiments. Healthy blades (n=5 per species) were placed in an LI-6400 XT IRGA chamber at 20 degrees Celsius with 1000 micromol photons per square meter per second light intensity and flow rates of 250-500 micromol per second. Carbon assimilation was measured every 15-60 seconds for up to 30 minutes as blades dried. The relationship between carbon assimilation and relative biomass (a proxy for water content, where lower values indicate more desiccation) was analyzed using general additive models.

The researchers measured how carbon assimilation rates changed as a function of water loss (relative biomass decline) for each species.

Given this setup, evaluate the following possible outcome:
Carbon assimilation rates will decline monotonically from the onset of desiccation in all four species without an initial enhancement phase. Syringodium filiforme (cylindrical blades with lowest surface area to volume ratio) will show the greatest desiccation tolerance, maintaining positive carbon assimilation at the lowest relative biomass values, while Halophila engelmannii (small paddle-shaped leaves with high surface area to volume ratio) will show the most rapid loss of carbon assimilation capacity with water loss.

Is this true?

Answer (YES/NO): NO